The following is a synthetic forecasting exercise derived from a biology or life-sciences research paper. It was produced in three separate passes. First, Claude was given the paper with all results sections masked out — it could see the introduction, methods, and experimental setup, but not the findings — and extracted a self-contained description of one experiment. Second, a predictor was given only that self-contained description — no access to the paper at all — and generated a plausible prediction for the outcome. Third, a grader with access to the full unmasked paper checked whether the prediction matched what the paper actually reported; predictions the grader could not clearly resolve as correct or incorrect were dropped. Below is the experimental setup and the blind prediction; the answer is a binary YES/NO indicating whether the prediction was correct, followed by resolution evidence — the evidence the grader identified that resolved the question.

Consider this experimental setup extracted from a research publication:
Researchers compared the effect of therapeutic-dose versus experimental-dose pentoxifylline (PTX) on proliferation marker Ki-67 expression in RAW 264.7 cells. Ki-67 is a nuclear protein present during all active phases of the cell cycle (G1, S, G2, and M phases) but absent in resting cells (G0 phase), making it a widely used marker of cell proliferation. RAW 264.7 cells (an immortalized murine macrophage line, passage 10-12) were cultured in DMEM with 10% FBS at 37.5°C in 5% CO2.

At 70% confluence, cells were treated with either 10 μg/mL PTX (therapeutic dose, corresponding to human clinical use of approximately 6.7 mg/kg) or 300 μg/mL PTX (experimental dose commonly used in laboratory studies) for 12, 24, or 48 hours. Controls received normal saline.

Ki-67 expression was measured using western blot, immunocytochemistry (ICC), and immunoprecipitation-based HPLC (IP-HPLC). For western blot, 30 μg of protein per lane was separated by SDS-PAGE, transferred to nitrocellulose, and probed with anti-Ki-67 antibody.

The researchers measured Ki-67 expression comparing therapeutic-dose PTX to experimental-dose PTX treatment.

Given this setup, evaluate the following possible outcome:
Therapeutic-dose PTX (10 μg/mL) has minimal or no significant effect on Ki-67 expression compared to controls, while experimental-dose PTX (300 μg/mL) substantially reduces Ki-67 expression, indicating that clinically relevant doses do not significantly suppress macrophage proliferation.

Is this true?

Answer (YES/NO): NO